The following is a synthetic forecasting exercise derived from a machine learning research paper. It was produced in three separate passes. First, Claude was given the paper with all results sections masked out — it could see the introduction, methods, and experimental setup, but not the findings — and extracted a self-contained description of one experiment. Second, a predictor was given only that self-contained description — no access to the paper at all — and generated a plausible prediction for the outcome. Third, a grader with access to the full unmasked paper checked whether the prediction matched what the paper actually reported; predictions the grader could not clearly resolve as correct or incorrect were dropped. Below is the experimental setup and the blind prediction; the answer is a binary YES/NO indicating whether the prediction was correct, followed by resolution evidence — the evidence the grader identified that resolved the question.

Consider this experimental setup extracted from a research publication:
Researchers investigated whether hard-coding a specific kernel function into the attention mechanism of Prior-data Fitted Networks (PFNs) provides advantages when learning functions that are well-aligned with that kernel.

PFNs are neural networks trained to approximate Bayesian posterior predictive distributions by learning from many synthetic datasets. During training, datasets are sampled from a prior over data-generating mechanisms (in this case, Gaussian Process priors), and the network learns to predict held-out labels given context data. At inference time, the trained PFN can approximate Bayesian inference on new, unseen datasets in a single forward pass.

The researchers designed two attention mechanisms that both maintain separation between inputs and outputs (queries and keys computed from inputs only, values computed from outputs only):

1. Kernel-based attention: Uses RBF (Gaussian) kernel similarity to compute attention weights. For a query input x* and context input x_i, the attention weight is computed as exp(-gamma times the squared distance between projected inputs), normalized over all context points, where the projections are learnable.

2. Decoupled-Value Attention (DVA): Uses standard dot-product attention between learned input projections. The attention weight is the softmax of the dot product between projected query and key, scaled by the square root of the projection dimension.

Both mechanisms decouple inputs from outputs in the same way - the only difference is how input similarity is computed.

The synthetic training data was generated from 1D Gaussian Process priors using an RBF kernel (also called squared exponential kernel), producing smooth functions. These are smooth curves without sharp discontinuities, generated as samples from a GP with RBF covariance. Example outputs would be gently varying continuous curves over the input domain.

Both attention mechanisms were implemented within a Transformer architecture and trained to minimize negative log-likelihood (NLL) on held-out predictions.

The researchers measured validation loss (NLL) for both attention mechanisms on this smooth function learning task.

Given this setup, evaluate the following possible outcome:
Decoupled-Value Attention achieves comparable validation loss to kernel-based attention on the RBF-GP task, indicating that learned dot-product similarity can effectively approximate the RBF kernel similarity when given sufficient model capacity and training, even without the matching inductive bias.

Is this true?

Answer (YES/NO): YES